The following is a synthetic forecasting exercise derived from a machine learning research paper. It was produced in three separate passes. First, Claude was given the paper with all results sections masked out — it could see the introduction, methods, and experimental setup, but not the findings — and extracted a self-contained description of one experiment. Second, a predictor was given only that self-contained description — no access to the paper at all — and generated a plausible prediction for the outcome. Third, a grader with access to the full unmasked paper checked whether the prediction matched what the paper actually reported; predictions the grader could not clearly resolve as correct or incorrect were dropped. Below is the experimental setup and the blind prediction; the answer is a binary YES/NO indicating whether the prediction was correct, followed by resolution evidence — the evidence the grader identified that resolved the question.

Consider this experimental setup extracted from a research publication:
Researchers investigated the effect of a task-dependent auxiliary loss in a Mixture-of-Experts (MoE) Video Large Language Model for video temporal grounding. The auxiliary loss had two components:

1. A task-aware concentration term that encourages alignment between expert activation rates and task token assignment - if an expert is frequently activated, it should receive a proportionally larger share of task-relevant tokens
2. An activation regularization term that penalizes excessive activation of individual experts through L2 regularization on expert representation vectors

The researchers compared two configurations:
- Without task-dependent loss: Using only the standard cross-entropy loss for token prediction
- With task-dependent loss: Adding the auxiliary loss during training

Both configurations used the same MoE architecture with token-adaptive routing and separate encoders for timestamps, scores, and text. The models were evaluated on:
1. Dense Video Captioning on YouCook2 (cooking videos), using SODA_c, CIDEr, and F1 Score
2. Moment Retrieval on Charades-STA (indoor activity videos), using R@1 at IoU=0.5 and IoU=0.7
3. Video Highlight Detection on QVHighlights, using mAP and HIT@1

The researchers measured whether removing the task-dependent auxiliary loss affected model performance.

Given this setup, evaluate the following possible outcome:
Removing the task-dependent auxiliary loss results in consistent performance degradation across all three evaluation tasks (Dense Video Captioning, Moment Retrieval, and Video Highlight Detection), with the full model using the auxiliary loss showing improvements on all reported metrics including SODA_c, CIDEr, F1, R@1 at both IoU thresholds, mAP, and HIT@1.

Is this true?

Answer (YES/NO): YES